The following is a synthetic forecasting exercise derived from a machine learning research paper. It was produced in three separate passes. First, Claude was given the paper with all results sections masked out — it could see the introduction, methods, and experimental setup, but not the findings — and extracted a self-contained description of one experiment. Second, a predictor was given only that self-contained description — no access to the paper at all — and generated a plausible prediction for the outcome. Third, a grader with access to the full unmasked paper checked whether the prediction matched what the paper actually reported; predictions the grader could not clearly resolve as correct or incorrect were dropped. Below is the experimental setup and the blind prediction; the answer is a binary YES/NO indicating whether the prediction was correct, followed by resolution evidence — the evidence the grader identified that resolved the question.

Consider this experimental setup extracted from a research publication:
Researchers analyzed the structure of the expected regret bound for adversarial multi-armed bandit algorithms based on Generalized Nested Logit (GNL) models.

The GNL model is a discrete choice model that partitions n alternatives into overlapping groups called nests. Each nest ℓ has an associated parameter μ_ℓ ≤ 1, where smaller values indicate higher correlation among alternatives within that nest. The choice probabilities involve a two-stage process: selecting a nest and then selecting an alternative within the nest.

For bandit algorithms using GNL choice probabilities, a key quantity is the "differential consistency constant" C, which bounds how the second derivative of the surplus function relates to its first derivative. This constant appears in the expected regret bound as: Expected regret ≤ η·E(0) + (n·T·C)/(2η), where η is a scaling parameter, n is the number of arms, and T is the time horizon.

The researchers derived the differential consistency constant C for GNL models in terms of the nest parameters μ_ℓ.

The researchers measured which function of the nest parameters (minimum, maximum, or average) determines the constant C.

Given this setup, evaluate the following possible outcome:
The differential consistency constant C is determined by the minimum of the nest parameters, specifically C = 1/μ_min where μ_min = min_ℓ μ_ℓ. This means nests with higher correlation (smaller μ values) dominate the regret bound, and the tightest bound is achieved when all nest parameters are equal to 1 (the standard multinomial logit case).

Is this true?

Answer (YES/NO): YES